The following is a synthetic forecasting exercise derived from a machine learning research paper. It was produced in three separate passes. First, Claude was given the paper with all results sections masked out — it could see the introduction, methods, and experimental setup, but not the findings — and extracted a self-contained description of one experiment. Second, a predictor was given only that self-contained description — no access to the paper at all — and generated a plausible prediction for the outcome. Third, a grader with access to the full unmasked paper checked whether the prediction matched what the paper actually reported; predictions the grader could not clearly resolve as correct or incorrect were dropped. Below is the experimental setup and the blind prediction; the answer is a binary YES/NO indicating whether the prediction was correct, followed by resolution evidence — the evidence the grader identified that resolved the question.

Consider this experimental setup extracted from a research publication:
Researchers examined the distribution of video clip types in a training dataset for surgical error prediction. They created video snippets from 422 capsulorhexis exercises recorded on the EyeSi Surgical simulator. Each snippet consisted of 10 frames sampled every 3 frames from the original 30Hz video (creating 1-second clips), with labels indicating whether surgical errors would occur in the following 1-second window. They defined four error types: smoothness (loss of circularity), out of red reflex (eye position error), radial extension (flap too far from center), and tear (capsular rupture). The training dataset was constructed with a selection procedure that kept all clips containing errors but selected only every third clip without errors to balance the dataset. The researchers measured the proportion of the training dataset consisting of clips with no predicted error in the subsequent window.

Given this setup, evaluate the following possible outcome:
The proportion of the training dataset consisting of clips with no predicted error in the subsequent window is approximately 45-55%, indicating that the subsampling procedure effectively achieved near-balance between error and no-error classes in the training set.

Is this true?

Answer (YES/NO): NO